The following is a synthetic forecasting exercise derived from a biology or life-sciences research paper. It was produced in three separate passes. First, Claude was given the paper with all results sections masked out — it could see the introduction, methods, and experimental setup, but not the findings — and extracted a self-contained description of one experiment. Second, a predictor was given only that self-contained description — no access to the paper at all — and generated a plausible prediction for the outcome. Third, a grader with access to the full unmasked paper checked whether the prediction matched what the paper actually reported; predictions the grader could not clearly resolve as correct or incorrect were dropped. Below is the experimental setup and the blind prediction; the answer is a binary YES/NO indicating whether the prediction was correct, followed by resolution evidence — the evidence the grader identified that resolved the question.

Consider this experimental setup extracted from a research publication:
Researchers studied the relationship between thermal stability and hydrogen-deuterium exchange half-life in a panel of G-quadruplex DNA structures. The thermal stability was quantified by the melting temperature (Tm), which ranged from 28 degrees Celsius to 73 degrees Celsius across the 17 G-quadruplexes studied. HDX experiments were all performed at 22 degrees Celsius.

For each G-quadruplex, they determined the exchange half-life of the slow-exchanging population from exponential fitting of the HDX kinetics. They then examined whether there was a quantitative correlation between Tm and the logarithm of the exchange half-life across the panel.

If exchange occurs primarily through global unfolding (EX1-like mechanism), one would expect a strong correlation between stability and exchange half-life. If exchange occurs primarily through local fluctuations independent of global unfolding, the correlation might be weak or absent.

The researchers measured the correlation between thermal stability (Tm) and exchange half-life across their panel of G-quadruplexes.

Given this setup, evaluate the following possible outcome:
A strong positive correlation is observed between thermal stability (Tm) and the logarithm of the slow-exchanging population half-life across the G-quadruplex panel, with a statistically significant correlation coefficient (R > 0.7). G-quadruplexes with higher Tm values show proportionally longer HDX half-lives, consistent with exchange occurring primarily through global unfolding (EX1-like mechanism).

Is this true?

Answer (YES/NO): NO